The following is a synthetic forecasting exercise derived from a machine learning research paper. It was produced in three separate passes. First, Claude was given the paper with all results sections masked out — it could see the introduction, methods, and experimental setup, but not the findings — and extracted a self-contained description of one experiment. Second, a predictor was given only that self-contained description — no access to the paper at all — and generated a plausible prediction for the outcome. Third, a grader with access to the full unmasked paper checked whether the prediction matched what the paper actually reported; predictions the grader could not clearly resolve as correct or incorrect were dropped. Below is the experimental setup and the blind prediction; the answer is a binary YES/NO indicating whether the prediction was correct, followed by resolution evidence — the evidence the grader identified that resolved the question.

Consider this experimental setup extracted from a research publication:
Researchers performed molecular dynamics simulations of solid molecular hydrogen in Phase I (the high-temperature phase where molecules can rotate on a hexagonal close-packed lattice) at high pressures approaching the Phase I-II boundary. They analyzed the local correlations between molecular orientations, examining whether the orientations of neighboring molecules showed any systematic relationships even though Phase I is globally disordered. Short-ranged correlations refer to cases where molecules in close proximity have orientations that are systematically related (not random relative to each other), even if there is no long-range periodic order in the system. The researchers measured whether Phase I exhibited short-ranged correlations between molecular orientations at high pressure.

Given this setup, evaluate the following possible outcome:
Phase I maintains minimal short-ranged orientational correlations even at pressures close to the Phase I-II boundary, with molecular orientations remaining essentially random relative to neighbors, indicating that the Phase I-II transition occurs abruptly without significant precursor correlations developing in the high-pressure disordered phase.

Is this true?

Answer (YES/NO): NO